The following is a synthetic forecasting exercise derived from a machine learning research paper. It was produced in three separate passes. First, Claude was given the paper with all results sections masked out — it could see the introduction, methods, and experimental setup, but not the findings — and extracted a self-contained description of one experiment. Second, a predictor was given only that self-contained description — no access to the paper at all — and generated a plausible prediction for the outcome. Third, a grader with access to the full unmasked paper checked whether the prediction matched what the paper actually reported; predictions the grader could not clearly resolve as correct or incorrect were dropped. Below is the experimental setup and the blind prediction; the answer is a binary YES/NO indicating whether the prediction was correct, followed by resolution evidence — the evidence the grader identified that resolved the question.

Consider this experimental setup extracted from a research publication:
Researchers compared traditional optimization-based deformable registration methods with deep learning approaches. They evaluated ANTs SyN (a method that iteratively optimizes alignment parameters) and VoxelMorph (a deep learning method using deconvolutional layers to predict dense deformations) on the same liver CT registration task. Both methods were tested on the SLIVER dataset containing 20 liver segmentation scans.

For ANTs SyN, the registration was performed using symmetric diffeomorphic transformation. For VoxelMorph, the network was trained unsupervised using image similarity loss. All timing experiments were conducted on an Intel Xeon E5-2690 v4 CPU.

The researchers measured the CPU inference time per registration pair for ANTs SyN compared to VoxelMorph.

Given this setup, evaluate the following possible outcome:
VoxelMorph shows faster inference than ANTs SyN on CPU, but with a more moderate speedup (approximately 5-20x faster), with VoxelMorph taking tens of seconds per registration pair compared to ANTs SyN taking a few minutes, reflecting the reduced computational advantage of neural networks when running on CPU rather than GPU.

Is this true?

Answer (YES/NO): NO